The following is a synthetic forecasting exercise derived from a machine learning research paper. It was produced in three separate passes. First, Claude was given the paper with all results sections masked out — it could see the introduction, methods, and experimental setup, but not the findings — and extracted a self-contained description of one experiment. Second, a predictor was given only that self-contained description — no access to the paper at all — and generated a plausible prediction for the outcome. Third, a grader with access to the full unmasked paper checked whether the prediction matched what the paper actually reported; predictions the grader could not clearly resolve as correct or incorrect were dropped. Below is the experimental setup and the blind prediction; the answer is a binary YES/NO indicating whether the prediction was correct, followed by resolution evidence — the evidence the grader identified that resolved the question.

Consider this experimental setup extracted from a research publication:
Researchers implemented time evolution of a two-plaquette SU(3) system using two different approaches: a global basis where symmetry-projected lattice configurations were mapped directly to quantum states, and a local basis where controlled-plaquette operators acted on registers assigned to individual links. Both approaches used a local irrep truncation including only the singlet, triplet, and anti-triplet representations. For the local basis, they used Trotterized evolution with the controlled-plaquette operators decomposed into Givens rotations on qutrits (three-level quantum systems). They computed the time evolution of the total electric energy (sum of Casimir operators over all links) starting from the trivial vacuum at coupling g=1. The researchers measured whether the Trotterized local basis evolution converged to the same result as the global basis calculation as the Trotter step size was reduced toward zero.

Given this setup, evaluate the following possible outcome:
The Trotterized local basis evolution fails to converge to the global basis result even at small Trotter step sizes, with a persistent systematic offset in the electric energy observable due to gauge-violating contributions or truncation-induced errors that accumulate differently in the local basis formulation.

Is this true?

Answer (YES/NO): NO